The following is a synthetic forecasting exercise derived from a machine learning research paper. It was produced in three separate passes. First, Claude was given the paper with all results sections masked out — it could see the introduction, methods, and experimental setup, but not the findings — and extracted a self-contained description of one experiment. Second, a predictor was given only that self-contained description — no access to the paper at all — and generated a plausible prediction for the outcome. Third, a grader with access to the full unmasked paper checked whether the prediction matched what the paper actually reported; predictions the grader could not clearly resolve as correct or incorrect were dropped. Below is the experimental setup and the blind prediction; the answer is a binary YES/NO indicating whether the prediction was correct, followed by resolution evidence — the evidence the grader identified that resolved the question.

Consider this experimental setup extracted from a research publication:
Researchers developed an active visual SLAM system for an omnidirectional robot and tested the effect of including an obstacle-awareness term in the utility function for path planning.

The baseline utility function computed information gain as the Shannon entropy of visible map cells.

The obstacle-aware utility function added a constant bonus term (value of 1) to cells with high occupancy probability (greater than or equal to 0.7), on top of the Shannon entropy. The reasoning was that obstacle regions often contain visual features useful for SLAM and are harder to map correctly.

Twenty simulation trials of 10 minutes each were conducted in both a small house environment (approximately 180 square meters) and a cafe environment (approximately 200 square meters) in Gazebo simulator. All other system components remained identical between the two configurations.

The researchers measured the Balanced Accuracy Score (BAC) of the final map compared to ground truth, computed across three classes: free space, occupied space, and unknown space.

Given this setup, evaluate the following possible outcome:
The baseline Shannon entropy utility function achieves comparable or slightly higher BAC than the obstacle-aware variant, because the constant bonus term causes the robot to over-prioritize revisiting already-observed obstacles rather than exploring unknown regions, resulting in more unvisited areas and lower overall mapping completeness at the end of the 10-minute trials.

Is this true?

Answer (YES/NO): NO